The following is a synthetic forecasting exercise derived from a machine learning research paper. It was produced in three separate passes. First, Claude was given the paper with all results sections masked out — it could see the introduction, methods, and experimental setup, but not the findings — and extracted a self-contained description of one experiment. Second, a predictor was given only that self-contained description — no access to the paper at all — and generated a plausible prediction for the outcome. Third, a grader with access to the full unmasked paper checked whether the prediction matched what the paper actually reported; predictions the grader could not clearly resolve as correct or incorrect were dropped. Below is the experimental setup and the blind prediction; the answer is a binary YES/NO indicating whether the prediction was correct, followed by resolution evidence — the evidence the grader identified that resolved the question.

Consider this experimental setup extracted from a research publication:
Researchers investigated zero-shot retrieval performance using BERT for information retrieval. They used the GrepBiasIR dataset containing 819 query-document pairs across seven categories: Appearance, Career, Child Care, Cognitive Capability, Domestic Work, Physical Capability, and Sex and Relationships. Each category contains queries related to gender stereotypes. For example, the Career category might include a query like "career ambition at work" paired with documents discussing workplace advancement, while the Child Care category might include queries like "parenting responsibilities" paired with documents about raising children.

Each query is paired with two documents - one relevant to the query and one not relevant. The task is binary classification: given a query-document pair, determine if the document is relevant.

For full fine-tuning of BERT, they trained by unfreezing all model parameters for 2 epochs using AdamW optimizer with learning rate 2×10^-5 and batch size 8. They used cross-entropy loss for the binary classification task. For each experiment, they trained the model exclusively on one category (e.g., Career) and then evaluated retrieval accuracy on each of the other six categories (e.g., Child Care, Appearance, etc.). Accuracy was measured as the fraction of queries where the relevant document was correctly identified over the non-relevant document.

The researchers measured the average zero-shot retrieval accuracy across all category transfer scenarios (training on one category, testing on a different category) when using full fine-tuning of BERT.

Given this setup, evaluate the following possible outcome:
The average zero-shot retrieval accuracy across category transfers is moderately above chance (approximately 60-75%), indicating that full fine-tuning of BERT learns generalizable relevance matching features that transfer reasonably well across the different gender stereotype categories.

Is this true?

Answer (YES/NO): NO